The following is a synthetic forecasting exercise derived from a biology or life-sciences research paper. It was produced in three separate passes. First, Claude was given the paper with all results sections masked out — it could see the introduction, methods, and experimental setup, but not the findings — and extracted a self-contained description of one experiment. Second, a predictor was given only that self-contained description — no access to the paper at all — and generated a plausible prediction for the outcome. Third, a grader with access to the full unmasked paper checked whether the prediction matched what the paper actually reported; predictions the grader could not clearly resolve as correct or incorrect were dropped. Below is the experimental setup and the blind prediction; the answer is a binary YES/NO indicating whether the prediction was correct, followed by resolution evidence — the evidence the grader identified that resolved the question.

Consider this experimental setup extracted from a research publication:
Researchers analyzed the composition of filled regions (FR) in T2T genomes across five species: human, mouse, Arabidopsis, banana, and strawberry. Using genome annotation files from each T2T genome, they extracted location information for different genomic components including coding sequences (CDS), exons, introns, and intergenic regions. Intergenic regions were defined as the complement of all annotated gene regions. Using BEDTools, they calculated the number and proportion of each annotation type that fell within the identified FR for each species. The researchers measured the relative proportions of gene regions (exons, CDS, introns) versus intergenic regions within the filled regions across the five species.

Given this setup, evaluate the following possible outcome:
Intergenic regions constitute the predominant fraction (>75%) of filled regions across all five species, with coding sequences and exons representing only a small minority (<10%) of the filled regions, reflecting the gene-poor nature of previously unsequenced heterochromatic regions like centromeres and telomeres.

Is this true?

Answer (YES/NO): YES